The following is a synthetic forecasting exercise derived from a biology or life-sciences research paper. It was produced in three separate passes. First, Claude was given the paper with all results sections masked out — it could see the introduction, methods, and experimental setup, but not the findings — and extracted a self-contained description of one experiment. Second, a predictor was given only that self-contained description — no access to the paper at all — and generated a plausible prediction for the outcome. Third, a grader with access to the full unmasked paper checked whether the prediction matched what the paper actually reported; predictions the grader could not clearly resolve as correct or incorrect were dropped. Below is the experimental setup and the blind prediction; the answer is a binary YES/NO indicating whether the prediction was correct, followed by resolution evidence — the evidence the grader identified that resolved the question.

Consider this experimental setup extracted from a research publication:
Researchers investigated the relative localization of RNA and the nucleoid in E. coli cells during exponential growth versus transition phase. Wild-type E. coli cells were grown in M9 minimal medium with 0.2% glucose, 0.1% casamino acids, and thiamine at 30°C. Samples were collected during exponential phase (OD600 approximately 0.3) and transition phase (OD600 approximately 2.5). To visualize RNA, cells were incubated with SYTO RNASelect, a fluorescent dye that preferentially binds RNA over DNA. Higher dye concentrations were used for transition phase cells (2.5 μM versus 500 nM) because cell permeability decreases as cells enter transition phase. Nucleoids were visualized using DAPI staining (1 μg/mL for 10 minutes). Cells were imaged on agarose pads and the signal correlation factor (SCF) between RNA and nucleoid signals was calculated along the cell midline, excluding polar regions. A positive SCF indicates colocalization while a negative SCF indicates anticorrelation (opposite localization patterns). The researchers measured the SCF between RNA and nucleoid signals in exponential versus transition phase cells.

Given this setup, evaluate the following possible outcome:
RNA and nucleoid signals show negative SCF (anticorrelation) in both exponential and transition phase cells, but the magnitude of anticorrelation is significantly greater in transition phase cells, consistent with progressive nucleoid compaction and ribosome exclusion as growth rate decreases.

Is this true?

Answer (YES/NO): NO